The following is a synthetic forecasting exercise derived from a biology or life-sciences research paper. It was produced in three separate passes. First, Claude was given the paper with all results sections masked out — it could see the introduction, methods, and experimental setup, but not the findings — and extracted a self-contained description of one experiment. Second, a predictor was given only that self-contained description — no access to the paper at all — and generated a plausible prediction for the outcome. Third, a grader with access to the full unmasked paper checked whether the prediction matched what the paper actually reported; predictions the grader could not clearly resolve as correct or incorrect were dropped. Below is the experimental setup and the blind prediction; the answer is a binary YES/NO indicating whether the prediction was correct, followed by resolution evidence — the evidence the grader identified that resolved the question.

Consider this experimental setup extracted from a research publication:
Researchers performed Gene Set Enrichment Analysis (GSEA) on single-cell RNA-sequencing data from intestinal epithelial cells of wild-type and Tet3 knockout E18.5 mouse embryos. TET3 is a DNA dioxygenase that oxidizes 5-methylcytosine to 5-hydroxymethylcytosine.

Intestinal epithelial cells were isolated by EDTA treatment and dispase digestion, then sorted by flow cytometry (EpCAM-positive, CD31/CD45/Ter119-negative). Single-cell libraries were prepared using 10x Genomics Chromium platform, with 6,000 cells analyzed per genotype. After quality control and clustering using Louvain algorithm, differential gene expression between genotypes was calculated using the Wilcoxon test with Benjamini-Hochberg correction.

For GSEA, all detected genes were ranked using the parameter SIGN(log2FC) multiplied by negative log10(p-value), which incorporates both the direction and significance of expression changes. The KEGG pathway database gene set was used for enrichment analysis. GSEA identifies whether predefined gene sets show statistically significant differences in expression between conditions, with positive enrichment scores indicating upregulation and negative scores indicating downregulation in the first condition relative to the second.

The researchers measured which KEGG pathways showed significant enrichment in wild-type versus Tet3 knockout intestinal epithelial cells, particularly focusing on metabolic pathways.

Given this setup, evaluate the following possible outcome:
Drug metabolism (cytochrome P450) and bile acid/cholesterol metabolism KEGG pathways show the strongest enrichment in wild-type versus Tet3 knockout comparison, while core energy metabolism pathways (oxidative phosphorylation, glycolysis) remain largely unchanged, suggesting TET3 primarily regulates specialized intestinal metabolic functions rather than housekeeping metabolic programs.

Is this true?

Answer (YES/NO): NO